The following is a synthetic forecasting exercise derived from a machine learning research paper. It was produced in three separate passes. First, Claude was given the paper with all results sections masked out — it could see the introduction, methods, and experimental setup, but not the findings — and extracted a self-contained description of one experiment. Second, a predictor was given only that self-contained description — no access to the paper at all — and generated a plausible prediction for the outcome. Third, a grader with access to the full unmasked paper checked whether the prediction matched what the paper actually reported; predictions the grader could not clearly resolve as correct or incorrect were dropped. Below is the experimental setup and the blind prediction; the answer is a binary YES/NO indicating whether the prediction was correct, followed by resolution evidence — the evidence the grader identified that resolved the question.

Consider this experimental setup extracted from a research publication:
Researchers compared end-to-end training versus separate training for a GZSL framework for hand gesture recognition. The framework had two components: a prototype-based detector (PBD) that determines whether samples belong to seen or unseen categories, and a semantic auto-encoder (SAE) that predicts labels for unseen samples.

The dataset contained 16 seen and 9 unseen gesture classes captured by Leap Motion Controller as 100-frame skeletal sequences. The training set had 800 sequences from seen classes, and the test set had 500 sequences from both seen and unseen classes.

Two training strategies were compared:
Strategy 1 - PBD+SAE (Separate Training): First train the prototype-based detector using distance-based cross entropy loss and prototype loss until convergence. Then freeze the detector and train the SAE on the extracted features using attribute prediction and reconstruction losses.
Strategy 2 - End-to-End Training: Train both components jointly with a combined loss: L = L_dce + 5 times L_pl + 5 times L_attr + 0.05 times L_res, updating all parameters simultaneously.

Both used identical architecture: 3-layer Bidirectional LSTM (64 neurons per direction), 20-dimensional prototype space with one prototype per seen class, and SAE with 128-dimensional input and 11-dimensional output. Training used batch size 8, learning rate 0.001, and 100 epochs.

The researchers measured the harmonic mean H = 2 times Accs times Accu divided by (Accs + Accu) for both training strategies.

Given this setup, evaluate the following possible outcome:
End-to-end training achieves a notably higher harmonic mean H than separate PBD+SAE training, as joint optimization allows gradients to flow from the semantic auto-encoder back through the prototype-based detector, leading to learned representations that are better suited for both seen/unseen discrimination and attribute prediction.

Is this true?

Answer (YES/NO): NO